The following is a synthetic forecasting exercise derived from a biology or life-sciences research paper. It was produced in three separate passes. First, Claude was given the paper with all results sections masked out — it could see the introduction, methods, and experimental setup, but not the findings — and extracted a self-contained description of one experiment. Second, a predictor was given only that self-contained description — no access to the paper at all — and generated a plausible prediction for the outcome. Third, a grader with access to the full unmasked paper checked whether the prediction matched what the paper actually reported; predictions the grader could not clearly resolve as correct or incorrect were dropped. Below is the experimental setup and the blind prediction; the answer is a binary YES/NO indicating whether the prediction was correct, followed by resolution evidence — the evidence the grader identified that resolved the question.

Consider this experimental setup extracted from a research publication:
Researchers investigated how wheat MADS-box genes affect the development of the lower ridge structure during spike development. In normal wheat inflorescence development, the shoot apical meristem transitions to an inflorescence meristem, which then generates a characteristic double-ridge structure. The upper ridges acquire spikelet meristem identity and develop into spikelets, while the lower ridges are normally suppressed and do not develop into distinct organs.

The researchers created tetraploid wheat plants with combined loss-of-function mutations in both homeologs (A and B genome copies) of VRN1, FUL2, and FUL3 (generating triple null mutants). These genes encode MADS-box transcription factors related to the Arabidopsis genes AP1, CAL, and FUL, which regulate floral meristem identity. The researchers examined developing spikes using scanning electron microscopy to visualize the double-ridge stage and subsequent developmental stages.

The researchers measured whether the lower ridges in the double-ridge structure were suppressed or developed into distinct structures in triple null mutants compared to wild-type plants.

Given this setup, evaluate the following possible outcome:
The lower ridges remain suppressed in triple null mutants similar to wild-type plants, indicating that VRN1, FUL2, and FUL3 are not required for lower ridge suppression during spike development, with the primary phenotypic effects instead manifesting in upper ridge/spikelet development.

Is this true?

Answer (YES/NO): NO